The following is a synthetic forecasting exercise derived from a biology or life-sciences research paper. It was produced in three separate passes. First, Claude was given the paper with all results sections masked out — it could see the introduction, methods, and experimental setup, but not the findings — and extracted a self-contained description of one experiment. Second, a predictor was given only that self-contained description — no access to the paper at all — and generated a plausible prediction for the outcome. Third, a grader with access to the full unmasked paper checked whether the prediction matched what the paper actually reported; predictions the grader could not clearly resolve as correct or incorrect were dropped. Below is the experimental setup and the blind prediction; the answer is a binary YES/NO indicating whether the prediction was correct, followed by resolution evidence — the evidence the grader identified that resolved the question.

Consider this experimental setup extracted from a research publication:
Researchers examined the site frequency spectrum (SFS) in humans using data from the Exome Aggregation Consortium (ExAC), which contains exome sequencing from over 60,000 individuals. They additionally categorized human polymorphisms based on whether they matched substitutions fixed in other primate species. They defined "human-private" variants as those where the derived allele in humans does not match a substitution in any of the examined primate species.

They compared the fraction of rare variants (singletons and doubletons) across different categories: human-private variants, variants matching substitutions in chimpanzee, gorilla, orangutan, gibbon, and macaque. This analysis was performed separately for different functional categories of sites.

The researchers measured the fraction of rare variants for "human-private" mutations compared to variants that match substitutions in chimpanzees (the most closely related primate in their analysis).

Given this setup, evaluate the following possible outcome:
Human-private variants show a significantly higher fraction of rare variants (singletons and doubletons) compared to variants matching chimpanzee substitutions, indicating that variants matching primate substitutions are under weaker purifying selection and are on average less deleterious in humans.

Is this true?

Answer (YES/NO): NO